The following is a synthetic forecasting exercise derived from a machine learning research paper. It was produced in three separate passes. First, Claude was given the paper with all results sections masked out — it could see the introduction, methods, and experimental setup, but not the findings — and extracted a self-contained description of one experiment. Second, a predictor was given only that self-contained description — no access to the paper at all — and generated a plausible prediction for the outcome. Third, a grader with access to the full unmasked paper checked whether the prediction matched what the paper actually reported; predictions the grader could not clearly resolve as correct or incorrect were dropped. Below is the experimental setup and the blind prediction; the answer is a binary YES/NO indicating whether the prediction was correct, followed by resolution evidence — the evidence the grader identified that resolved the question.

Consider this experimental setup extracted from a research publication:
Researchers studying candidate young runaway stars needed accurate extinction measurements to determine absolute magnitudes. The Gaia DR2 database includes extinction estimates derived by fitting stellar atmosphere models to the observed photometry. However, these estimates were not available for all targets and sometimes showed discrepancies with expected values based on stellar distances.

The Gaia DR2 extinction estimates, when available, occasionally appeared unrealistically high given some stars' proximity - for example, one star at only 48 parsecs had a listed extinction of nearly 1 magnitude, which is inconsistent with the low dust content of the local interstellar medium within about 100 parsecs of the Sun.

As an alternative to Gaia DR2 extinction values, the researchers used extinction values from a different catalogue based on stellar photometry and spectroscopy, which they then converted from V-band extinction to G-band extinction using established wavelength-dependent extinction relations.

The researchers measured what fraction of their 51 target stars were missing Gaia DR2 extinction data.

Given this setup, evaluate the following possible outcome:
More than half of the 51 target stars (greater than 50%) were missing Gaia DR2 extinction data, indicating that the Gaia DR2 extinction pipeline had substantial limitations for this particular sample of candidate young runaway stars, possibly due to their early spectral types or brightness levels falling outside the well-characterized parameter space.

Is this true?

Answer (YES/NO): NO